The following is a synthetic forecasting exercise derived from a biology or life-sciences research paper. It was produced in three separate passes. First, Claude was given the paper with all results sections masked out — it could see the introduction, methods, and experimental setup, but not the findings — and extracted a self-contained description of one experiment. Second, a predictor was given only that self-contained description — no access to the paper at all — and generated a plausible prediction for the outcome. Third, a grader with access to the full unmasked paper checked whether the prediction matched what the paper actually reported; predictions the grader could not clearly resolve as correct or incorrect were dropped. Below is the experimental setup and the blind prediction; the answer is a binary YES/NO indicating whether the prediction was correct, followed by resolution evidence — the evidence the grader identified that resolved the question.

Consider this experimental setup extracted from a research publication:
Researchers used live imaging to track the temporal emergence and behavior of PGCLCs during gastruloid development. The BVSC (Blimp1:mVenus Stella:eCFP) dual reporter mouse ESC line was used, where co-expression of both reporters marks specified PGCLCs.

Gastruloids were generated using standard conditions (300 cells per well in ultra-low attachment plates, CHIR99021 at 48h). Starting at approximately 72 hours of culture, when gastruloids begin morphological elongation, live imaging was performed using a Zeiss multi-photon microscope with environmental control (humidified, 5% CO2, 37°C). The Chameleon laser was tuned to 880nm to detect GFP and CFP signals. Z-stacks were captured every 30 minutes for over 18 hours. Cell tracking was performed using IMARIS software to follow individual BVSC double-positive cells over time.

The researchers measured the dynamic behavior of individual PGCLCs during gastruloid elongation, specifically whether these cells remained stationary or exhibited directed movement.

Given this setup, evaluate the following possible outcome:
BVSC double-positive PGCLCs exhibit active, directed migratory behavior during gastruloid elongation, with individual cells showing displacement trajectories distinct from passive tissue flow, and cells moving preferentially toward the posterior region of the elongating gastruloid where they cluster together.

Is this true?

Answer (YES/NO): NO